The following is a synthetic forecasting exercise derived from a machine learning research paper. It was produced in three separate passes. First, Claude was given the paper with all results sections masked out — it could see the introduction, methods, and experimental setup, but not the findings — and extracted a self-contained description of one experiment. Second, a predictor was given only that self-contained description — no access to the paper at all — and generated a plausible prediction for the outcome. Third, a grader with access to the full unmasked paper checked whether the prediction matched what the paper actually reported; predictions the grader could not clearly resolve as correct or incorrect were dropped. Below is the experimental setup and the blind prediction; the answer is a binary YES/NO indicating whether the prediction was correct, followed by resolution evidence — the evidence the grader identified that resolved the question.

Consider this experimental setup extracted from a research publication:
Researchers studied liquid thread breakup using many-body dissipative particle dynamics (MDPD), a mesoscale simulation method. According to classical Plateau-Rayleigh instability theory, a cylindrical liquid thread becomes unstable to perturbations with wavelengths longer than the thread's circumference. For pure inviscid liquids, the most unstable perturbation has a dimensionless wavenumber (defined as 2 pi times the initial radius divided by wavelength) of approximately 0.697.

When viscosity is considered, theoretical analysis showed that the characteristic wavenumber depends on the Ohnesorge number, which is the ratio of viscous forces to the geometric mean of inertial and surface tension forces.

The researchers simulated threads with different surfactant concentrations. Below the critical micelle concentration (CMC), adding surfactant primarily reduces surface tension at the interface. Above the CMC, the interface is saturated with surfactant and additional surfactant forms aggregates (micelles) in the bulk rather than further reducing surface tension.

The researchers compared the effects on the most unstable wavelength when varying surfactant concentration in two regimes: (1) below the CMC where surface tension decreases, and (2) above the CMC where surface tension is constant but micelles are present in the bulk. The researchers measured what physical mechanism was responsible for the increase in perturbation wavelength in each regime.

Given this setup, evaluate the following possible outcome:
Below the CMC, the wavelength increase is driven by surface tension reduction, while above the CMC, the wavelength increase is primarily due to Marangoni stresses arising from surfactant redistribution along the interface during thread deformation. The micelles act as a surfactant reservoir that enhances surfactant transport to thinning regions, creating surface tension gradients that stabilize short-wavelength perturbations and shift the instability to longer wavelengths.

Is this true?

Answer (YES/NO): NO